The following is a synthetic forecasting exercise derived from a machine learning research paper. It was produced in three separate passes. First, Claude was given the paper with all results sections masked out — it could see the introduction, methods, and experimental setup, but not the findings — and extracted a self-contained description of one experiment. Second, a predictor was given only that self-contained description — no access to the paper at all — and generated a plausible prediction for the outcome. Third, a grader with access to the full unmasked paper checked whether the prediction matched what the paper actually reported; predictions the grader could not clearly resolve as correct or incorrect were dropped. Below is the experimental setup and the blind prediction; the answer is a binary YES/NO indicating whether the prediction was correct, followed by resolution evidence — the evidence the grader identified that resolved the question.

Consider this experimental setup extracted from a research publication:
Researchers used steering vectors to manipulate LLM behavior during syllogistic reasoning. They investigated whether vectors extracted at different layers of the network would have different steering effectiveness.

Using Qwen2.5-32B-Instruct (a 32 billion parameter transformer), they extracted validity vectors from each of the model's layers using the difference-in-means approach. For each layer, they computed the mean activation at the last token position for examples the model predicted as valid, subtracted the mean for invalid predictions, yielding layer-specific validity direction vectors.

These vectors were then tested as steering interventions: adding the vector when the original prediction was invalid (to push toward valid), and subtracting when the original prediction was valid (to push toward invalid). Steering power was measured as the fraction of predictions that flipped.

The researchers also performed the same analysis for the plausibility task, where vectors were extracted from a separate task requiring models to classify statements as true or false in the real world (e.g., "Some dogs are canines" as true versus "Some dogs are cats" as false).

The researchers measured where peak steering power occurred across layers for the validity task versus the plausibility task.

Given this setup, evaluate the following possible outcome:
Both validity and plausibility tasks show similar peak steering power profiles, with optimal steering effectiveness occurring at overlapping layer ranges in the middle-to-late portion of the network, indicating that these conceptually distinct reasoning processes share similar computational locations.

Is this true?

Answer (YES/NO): YES